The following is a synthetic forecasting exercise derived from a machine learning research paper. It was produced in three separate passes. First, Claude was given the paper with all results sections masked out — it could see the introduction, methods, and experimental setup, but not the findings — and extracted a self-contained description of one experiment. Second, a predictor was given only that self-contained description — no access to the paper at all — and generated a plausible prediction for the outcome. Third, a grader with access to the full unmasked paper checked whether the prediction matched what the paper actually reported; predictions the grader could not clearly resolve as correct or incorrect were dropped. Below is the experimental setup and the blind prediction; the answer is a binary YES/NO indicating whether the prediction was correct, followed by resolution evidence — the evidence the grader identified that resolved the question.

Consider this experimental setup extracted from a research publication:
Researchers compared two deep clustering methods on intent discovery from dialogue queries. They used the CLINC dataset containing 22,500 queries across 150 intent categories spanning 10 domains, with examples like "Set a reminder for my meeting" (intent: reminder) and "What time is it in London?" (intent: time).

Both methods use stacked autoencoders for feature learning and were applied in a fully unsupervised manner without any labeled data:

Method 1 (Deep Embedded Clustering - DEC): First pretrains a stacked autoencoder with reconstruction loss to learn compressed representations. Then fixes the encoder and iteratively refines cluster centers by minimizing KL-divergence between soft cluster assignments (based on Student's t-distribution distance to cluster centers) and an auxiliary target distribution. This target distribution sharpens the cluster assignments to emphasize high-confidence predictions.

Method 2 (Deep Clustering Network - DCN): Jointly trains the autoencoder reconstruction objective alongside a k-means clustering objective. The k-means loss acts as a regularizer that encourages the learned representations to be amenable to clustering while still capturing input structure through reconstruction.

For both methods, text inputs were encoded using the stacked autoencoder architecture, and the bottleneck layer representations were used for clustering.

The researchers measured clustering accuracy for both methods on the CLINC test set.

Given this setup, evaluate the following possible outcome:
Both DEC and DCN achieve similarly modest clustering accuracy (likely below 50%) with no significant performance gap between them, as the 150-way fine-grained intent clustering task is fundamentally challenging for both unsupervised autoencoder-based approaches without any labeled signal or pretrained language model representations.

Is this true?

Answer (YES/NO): YES